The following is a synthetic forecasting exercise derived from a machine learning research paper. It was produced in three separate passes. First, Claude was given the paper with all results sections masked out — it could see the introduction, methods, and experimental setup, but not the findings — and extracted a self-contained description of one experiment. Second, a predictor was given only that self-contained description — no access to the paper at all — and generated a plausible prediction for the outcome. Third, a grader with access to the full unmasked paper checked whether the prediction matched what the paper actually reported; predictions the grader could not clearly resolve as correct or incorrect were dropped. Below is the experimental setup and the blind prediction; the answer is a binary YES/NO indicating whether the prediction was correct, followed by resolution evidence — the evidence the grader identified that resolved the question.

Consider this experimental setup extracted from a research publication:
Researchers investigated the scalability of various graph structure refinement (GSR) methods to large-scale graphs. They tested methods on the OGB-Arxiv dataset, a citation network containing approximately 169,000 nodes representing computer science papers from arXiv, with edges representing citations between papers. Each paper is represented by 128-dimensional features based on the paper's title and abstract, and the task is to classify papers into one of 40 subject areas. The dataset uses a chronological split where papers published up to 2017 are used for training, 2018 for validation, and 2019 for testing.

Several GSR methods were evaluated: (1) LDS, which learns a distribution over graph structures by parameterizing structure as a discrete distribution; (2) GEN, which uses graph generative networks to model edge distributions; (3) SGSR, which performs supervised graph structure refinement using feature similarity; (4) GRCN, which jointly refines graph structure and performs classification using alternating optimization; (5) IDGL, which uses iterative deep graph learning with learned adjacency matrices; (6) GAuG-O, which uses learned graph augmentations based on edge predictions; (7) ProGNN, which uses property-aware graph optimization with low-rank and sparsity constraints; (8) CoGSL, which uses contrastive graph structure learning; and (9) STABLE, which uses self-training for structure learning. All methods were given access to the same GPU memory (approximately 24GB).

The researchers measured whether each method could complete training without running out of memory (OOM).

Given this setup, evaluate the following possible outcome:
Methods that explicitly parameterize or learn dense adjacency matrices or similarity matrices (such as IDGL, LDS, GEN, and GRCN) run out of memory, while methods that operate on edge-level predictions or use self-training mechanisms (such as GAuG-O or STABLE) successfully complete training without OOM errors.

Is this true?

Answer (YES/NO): NO